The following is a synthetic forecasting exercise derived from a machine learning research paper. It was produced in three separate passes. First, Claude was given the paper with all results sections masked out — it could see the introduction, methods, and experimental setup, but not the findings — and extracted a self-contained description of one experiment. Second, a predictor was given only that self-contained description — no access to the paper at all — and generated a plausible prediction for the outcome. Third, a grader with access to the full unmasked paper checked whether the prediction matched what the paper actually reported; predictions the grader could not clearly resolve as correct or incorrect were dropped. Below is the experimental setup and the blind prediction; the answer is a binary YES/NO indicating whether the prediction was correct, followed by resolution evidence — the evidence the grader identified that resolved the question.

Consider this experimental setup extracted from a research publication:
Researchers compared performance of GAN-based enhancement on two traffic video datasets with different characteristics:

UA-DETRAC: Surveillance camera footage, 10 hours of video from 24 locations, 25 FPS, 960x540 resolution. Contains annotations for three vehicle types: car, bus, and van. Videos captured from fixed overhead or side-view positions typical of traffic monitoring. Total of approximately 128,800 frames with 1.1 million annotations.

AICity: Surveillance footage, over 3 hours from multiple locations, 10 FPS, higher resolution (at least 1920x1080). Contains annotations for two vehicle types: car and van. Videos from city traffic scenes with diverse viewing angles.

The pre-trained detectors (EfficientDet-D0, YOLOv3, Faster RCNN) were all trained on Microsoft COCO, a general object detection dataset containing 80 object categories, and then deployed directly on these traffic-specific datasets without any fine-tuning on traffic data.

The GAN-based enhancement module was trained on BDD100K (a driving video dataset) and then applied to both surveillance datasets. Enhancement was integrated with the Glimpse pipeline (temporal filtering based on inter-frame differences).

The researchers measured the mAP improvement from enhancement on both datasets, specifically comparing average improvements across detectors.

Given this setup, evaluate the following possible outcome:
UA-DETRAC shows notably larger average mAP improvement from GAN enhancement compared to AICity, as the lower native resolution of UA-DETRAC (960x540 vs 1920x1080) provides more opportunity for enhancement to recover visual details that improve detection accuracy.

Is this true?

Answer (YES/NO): NO